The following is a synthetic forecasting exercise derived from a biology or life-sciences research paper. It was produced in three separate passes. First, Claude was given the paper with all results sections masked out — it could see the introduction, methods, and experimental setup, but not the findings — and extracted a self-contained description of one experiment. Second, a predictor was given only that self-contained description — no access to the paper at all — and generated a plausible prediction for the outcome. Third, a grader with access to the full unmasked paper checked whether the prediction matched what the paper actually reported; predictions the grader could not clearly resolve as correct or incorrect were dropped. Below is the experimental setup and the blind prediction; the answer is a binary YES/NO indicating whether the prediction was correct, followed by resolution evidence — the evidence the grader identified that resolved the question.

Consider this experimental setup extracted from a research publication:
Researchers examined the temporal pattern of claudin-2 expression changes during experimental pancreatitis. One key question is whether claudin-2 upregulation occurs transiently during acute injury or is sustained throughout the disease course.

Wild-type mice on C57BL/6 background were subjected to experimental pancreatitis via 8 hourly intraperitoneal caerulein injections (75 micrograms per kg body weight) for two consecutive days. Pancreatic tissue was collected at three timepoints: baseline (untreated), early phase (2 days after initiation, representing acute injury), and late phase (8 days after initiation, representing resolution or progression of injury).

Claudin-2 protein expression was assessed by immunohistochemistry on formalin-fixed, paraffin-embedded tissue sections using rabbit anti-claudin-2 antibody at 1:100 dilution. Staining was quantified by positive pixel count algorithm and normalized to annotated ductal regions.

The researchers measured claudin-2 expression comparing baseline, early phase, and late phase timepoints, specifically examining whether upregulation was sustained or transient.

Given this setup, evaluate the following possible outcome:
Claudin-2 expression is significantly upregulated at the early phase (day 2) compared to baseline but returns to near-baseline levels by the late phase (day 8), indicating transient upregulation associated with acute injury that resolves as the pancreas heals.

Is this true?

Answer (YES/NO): NO